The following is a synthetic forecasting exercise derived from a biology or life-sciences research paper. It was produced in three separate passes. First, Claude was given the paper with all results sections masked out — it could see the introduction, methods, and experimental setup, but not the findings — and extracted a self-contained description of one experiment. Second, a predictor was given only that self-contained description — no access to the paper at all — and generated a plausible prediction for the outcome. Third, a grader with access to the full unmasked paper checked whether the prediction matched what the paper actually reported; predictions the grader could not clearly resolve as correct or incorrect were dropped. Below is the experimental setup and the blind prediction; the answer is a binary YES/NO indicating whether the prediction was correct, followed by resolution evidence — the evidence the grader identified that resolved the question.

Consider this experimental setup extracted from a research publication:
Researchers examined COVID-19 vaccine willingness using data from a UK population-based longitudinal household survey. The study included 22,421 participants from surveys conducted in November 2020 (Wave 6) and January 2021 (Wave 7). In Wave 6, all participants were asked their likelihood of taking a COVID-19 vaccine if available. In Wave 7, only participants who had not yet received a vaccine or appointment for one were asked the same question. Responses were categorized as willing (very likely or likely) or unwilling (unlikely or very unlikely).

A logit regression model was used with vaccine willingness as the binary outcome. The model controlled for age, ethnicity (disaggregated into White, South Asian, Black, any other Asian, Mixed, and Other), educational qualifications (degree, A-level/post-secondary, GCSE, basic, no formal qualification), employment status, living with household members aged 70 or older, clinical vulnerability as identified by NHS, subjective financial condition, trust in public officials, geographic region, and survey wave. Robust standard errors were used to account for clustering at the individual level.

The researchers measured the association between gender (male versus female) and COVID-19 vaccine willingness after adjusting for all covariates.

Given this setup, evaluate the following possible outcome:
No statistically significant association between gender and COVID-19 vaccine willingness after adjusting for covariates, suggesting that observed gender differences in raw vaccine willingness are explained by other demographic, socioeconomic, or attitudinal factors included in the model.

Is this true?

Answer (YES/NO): NO